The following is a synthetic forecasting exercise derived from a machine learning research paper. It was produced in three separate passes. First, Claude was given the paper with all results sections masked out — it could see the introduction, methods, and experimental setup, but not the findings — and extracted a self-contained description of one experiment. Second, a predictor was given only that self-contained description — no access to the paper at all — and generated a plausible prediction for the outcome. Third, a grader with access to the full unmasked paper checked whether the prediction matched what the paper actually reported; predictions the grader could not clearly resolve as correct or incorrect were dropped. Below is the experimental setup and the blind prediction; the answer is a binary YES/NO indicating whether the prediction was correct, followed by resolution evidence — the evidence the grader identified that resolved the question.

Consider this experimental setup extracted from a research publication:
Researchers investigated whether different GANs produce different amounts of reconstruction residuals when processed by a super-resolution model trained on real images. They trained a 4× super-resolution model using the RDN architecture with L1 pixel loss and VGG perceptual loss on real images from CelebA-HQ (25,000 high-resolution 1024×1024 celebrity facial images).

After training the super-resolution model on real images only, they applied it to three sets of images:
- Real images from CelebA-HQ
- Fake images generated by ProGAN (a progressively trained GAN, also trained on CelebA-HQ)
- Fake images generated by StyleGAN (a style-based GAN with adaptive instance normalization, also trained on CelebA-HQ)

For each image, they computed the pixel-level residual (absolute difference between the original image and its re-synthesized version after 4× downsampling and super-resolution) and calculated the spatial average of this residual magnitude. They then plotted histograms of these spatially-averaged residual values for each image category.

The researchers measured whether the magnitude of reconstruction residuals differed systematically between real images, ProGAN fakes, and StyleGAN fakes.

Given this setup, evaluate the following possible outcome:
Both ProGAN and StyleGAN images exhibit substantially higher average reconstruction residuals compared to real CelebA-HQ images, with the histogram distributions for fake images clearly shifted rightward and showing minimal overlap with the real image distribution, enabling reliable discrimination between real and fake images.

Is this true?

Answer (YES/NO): YES